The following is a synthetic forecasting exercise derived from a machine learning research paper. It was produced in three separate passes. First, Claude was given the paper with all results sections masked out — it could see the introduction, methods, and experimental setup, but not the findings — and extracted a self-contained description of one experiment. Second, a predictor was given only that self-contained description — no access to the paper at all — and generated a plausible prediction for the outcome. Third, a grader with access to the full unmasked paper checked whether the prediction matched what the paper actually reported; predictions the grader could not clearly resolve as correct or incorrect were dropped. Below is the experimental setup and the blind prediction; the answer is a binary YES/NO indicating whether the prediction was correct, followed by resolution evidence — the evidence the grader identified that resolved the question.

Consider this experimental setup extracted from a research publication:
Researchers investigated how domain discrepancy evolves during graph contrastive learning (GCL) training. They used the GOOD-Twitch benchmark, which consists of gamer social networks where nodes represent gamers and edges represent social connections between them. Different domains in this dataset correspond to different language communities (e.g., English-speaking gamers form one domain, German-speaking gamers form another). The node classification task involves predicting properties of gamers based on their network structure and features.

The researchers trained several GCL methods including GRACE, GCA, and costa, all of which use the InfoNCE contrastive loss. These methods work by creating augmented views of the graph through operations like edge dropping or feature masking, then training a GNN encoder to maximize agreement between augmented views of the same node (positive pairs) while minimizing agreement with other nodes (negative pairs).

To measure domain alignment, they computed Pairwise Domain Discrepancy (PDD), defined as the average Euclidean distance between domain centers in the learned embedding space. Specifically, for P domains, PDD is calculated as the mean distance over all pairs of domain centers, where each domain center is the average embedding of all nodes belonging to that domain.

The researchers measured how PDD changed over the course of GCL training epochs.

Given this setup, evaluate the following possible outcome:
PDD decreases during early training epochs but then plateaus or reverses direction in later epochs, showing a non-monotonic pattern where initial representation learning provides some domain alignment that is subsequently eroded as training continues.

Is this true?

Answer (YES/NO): NO